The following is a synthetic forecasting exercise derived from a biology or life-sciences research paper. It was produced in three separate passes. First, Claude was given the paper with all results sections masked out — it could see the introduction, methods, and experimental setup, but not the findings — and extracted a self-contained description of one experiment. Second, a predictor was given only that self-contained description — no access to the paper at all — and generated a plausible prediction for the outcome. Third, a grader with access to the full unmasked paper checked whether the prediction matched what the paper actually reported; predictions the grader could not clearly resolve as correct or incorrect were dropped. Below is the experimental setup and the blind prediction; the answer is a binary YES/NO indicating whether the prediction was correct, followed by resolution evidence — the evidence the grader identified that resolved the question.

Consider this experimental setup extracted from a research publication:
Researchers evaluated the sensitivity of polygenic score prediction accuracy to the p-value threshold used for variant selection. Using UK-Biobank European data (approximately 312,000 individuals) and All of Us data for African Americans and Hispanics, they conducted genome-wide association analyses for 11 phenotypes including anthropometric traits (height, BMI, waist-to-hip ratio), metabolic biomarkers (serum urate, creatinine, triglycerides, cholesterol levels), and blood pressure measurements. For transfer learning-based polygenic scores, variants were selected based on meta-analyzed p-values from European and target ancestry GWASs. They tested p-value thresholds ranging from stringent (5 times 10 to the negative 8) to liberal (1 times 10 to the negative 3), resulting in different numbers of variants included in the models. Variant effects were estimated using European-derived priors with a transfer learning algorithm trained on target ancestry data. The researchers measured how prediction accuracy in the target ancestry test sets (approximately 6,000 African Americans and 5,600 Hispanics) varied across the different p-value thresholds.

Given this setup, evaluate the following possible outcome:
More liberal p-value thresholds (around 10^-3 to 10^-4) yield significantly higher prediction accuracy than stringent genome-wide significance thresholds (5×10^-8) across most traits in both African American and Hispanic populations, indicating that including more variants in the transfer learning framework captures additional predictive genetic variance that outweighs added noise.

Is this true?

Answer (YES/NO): NO